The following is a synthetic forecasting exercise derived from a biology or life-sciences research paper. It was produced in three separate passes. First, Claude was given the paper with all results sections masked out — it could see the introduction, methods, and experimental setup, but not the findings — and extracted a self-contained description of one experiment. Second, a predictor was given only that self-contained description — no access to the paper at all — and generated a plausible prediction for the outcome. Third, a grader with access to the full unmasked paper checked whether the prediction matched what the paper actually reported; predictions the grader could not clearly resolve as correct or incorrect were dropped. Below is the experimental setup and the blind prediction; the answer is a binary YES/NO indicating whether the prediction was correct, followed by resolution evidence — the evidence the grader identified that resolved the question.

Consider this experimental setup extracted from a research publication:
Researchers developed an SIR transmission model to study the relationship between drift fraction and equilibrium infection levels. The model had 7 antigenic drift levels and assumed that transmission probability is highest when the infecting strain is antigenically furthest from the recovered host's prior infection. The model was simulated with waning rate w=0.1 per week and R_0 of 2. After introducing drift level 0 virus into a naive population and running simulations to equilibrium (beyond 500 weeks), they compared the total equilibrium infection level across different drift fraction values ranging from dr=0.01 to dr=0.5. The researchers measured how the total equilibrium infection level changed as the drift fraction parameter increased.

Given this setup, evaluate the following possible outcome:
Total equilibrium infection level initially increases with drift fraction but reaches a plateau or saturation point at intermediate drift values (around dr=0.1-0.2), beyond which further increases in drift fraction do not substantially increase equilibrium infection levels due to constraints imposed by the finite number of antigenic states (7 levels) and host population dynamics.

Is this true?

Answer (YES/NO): NO